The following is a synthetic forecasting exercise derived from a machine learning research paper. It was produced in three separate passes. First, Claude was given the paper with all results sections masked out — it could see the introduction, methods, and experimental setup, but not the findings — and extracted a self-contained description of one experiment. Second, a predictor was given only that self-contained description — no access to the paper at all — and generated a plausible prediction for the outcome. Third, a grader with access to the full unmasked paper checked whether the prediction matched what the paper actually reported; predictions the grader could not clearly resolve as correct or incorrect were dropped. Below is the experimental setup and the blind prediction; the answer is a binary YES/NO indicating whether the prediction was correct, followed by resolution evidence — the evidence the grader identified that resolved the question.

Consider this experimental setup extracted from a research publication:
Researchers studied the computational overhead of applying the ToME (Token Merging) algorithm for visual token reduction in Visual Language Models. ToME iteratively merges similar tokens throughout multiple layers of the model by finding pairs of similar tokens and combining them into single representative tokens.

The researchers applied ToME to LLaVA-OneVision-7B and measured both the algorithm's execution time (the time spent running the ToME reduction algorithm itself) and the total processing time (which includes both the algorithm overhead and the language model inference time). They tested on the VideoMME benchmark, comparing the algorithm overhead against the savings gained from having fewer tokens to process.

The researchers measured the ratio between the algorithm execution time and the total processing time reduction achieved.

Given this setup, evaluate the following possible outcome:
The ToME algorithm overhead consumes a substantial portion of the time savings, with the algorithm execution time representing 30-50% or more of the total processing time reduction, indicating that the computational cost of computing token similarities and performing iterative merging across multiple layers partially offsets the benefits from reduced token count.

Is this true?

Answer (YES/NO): NO